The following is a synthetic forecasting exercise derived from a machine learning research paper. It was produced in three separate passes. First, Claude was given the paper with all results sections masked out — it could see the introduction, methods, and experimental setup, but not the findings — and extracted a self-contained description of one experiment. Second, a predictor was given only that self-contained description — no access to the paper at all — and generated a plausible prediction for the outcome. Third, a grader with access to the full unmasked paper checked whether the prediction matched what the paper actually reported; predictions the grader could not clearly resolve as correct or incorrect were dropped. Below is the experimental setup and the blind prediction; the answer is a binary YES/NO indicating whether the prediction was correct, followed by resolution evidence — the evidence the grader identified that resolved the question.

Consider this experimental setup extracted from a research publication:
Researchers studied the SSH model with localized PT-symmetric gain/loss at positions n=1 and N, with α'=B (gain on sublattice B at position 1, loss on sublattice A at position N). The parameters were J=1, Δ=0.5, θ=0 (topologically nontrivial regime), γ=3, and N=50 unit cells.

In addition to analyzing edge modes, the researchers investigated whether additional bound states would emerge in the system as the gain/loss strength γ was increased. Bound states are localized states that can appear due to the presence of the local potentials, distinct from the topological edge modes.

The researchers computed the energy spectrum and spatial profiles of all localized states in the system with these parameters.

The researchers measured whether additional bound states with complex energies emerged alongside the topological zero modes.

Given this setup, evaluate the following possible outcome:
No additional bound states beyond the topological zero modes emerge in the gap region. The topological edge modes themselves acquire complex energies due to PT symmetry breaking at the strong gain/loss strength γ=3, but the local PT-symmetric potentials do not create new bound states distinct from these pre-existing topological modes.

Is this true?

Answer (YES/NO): NO